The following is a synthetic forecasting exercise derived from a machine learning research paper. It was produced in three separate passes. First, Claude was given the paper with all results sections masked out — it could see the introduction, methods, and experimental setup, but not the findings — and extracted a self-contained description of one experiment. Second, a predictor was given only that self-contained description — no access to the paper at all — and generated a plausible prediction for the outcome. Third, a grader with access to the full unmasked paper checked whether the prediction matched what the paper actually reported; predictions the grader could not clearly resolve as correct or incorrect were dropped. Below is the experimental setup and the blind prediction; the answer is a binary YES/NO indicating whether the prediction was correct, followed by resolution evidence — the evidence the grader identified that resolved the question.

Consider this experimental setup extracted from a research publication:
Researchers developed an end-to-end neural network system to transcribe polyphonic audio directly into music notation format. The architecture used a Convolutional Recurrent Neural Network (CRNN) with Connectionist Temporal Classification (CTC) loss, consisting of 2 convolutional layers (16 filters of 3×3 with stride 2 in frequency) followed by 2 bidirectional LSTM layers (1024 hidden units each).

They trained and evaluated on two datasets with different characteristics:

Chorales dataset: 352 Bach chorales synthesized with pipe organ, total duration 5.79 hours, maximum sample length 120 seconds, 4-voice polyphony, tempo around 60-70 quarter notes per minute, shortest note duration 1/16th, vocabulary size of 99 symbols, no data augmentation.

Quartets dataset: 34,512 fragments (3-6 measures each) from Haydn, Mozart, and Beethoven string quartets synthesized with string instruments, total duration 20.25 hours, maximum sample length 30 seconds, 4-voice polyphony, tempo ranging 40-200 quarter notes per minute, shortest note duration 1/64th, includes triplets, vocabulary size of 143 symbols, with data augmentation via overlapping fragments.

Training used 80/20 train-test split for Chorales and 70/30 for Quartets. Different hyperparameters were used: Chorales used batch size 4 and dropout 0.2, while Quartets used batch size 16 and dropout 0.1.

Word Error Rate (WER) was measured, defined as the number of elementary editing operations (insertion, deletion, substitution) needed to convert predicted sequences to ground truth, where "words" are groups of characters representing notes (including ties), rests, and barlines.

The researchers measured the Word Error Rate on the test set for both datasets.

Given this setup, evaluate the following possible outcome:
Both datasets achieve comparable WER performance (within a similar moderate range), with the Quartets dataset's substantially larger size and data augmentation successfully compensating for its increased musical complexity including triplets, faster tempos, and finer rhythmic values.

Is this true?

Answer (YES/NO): NO